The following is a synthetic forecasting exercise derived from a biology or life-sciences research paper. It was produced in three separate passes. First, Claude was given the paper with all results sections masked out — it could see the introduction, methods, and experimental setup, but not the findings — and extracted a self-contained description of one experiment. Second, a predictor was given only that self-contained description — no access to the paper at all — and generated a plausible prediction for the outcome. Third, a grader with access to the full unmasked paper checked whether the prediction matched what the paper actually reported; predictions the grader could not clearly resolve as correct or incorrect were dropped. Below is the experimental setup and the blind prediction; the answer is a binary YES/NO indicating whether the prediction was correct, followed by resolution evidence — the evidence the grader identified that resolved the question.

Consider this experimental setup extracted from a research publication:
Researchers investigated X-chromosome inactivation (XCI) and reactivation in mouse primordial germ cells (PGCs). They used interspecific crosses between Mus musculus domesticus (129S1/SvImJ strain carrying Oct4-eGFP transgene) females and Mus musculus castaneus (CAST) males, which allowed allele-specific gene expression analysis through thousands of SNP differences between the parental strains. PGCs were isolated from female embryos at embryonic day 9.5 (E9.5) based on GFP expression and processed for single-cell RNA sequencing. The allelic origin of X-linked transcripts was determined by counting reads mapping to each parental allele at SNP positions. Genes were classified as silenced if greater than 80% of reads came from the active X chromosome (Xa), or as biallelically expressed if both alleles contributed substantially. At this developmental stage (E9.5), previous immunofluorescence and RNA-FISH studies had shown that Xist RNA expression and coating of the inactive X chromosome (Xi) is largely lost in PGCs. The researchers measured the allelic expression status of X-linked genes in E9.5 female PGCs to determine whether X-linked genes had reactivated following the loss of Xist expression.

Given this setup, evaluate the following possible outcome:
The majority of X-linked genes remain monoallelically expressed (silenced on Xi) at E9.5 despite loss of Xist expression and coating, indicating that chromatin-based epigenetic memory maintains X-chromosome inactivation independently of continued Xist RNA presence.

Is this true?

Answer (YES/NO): YES